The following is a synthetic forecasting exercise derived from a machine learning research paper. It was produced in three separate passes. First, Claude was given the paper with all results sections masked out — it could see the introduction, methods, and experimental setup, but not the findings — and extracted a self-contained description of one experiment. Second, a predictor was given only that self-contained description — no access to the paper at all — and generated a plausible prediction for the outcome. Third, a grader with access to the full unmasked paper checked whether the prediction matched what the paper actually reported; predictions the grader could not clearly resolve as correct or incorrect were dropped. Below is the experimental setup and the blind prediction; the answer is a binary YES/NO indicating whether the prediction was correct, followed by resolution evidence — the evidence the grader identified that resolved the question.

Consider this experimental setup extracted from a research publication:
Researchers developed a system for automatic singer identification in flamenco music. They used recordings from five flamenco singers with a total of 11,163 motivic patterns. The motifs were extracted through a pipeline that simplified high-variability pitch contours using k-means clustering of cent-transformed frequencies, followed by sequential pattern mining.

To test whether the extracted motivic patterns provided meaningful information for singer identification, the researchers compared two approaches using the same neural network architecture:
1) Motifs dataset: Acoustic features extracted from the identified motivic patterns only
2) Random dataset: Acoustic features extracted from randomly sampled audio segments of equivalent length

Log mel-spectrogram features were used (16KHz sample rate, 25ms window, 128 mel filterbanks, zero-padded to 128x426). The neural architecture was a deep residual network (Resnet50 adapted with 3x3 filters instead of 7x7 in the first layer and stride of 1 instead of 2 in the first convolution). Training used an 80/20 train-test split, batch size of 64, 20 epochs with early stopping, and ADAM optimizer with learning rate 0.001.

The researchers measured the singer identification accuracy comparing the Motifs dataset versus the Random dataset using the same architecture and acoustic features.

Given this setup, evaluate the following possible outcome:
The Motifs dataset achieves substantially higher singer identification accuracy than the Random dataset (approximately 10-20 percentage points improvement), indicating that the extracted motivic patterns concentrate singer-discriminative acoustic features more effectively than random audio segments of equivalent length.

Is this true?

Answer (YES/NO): NO